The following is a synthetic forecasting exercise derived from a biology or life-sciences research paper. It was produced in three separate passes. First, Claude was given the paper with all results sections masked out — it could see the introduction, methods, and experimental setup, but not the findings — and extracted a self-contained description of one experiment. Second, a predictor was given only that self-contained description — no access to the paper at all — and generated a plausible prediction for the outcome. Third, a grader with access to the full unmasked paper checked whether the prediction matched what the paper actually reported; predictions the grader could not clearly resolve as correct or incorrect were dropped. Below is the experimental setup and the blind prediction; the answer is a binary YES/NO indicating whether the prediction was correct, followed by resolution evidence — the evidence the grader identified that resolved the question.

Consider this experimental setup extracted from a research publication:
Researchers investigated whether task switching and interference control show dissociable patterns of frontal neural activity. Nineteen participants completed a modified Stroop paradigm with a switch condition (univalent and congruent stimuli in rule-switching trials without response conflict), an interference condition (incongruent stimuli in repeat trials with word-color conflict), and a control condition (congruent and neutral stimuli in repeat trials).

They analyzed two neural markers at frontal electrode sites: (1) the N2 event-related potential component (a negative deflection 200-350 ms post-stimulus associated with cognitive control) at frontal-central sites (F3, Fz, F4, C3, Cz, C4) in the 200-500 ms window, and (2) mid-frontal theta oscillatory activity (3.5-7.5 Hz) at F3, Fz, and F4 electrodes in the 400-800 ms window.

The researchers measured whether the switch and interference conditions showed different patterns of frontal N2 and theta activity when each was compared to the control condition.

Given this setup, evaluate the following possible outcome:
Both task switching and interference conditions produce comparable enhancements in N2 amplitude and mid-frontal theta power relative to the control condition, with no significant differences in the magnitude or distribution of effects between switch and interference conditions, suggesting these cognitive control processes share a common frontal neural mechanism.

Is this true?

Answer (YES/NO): NO